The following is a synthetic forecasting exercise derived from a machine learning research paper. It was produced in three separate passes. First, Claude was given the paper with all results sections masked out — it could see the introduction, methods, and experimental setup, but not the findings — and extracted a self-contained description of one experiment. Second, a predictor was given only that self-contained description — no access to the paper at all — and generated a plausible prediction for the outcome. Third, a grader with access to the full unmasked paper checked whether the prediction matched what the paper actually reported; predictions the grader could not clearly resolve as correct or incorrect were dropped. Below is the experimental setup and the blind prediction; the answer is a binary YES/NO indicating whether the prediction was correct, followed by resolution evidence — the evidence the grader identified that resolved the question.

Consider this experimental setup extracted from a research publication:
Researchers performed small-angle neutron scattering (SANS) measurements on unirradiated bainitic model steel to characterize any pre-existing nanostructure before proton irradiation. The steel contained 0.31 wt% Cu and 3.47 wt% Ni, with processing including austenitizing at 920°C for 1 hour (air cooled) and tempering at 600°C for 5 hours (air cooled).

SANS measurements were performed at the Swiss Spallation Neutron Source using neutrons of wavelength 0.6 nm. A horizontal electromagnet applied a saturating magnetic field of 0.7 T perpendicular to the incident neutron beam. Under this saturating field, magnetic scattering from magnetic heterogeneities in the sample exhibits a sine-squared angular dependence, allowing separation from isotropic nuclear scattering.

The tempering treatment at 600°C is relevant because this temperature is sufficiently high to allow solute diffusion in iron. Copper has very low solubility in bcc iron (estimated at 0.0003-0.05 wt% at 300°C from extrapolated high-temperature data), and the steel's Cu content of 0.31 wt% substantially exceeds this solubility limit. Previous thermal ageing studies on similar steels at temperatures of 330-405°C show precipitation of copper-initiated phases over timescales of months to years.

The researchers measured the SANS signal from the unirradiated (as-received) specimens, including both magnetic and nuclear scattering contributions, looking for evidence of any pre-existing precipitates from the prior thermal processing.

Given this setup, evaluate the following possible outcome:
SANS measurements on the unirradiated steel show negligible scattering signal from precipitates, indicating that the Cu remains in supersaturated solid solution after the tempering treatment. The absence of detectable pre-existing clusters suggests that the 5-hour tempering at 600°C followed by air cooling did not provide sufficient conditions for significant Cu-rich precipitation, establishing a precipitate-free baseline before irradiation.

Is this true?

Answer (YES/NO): YES